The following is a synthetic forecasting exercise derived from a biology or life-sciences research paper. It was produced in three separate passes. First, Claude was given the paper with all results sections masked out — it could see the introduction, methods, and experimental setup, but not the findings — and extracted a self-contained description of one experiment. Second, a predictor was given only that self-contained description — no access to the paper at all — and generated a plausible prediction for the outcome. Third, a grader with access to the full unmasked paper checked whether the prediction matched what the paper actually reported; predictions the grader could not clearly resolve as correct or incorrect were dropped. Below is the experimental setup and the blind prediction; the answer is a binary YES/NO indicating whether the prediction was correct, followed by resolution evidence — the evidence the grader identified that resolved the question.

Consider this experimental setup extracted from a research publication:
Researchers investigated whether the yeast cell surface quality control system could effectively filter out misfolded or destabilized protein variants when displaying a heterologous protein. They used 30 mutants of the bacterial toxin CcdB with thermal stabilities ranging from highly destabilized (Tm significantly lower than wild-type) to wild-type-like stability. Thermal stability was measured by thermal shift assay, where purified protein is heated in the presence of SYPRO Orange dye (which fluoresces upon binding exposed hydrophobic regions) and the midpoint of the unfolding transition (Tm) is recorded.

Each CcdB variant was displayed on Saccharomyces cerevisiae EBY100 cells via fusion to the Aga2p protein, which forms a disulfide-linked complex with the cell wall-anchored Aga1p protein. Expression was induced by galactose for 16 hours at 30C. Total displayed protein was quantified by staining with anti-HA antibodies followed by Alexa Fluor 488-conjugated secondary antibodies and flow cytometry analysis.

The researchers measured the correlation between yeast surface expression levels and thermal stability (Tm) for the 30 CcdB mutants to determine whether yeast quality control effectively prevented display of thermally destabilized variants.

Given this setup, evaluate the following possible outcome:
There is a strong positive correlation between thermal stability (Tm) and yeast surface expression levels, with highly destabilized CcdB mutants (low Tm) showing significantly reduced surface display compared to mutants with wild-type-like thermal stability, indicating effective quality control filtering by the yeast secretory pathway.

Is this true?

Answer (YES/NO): NO